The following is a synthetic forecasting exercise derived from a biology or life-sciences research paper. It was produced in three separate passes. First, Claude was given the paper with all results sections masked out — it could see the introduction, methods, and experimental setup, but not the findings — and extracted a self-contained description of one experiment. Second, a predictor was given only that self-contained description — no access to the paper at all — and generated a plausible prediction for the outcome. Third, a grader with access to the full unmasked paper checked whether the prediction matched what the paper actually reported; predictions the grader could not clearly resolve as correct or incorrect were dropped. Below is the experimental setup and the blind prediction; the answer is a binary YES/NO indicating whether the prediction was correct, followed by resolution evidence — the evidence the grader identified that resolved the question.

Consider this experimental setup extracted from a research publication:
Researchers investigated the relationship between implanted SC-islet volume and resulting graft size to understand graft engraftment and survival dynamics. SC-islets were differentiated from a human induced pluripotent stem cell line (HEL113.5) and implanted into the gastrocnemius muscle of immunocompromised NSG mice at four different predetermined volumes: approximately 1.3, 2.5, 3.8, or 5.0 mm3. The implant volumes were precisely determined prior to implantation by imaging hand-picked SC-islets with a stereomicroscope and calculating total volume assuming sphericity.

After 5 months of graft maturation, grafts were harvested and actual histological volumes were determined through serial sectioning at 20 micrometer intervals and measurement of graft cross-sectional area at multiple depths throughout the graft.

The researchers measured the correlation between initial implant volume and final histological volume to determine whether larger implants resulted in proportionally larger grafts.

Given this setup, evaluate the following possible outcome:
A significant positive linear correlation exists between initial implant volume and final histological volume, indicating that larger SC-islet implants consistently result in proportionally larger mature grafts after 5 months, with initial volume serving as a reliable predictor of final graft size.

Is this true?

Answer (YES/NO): NO